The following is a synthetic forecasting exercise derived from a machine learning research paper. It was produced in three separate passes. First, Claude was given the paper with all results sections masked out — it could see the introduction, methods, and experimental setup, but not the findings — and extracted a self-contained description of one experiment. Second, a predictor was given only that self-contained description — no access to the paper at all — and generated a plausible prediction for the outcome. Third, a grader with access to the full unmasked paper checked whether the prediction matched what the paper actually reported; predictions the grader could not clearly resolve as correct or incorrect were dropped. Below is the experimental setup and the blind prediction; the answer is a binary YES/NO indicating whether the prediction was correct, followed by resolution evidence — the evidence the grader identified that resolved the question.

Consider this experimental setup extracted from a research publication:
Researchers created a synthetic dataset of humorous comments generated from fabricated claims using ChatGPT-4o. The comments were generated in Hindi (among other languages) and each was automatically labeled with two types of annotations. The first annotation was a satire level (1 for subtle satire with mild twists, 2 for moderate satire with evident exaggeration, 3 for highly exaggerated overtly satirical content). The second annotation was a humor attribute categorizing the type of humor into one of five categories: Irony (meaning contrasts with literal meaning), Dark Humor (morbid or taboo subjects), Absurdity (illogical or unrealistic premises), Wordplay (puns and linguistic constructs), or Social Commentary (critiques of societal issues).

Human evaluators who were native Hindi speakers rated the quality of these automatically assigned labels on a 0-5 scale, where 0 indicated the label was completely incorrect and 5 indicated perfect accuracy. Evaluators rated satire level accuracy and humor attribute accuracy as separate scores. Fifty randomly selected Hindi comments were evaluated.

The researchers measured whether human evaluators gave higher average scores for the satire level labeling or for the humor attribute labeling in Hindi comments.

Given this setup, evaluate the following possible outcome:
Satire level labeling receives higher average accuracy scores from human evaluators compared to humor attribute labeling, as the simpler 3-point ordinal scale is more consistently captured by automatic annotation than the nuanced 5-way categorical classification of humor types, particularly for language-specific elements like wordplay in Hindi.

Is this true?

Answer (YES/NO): NO